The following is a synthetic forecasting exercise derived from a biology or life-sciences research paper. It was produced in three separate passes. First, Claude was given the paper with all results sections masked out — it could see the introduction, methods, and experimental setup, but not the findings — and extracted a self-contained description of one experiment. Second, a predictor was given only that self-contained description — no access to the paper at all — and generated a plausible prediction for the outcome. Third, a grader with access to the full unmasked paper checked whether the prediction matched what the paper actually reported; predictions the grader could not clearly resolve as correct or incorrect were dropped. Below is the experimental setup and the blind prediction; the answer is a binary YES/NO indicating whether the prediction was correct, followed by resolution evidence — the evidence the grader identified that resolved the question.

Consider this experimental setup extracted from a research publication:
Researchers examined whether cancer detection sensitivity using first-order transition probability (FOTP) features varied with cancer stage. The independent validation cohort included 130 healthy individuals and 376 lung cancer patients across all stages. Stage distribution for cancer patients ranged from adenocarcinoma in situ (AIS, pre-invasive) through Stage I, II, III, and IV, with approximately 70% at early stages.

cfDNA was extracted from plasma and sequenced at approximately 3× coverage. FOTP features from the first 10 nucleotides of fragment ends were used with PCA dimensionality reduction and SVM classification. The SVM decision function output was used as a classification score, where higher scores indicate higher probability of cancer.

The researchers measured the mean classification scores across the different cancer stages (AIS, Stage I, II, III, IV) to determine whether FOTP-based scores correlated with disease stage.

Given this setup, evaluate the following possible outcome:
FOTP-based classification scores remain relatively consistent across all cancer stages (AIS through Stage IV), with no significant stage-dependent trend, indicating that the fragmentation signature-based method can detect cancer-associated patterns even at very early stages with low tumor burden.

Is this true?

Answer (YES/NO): YES